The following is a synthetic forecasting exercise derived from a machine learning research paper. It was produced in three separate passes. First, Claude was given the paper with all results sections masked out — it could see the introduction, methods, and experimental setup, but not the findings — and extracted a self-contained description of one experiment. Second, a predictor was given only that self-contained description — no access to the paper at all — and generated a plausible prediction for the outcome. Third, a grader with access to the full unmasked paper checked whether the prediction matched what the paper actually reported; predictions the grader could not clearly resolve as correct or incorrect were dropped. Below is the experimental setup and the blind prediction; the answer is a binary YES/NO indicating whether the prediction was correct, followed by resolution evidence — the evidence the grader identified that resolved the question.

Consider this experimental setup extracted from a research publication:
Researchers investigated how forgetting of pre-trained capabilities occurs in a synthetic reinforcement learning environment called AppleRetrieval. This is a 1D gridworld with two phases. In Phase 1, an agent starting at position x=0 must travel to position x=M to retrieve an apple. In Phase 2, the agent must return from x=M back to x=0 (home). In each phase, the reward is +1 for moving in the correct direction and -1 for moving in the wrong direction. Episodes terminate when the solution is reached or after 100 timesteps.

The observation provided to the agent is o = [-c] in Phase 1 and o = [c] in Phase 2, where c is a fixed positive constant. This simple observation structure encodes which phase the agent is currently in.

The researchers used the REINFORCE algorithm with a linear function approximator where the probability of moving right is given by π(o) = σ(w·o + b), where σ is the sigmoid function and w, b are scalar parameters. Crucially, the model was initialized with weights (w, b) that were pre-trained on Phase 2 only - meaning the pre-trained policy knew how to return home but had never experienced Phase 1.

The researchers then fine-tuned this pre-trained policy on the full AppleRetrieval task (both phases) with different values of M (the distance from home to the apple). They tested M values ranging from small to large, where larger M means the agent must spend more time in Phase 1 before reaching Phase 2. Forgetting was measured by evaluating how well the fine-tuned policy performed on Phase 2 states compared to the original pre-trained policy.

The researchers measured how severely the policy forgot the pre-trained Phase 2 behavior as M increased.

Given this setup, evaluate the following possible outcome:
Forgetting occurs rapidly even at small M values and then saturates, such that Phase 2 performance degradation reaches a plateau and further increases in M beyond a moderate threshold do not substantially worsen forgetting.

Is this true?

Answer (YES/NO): NO